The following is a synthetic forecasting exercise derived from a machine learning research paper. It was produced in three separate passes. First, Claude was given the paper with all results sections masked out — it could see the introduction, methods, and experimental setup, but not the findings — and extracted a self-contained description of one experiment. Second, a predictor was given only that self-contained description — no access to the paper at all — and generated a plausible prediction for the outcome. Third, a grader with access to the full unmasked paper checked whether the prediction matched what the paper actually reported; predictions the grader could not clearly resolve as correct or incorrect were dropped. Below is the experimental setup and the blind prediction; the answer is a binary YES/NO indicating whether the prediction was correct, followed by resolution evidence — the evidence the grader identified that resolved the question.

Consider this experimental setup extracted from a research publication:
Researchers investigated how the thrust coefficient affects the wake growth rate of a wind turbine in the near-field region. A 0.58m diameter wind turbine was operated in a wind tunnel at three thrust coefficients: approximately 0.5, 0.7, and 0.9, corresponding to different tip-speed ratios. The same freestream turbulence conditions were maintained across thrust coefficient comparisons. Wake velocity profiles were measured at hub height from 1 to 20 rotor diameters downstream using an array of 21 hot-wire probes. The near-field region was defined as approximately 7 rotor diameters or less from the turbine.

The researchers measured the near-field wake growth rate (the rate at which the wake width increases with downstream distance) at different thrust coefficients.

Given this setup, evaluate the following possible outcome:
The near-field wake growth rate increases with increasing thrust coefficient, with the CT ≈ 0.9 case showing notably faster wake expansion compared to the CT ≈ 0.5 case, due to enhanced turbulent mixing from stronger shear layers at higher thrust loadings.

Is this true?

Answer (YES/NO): YES